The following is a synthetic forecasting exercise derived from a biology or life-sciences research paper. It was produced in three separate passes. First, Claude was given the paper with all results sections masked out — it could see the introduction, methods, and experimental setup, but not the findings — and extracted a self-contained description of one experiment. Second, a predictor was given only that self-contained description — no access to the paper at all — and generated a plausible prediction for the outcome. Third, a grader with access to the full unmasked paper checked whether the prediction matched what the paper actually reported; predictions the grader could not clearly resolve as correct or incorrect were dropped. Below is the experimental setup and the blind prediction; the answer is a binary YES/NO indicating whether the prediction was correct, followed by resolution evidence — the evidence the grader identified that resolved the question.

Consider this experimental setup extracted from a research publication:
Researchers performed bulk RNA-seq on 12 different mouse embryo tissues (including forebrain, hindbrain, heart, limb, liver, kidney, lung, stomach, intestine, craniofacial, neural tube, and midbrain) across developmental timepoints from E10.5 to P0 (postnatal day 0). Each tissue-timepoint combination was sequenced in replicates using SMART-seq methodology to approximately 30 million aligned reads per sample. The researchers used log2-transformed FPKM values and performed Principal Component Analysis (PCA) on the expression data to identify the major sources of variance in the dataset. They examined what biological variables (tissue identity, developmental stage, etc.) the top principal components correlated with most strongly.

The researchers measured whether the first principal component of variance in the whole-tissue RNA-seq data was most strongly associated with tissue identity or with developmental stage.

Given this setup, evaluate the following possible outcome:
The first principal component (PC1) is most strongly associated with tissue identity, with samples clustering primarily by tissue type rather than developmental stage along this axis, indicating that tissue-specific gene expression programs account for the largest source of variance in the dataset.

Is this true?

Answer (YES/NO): YES